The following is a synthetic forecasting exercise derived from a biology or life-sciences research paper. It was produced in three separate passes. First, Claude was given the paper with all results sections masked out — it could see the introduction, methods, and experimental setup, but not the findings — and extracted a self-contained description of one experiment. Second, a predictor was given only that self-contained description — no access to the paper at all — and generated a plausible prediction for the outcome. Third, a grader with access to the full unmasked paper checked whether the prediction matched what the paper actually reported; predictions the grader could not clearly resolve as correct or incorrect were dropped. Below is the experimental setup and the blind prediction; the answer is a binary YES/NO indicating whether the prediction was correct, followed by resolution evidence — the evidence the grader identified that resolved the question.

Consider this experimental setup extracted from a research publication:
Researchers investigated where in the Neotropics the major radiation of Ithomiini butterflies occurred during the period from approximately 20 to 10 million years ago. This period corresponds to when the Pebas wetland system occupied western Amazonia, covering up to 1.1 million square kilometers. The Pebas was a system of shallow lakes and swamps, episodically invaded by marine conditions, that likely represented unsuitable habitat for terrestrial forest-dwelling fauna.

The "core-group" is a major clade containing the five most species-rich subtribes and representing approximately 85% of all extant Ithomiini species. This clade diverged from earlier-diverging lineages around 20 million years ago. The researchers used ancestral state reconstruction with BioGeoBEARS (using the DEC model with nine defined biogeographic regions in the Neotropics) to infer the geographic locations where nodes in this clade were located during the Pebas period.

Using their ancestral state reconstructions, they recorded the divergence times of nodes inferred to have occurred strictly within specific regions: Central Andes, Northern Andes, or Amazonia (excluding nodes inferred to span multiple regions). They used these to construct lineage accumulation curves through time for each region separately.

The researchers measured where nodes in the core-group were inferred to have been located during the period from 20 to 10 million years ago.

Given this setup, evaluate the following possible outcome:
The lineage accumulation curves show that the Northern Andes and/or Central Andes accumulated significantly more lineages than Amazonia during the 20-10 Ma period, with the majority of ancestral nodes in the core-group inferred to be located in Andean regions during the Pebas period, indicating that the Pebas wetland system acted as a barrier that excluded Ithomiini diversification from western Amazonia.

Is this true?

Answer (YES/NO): YES